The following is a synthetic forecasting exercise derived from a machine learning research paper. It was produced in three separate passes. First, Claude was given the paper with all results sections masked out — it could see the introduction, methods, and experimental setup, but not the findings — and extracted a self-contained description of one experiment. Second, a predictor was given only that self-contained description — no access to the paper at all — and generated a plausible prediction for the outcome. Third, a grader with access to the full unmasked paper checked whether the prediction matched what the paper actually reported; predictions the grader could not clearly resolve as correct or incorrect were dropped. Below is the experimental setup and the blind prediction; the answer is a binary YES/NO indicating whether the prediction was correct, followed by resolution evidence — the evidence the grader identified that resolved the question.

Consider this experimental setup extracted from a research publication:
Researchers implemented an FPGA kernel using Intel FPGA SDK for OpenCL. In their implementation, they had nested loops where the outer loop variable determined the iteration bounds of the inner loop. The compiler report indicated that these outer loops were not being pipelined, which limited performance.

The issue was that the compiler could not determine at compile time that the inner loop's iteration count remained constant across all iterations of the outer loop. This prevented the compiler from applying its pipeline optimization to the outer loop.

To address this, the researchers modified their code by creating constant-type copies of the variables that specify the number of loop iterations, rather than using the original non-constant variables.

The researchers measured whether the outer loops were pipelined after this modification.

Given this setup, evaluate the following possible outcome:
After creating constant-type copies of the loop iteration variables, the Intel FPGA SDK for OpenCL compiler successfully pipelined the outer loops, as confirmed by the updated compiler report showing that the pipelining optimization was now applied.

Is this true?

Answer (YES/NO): YES